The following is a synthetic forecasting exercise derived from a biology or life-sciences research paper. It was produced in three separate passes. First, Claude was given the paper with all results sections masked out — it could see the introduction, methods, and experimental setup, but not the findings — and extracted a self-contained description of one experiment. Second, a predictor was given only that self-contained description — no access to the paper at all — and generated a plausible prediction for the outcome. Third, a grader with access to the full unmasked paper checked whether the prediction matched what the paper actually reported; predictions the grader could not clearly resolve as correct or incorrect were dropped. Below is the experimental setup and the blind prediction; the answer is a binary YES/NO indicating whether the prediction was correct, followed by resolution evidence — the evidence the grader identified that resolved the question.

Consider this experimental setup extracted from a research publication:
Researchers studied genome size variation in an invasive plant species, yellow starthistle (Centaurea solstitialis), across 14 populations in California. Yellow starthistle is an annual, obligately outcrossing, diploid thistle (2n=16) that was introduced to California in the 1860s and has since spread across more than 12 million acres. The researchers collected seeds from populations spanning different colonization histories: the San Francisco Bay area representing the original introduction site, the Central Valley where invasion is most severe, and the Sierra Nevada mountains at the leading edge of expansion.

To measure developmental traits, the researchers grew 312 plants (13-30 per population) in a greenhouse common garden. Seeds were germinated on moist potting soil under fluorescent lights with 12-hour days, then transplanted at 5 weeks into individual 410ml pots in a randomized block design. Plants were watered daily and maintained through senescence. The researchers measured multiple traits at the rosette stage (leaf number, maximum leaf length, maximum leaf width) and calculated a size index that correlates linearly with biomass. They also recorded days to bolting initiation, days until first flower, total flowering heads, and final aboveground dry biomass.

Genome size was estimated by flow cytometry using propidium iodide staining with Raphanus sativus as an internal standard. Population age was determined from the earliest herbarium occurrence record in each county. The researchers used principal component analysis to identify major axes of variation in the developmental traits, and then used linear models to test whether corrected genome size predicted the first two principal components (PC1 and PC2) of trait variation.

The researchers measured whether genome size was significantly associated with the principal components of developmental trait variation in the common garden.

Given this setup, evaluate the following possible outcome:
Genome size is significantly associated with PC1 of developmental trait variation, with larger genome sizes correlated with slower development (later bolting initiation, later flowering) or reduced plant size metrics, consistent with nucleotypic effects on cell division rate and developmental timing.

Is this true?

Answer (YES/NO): NO